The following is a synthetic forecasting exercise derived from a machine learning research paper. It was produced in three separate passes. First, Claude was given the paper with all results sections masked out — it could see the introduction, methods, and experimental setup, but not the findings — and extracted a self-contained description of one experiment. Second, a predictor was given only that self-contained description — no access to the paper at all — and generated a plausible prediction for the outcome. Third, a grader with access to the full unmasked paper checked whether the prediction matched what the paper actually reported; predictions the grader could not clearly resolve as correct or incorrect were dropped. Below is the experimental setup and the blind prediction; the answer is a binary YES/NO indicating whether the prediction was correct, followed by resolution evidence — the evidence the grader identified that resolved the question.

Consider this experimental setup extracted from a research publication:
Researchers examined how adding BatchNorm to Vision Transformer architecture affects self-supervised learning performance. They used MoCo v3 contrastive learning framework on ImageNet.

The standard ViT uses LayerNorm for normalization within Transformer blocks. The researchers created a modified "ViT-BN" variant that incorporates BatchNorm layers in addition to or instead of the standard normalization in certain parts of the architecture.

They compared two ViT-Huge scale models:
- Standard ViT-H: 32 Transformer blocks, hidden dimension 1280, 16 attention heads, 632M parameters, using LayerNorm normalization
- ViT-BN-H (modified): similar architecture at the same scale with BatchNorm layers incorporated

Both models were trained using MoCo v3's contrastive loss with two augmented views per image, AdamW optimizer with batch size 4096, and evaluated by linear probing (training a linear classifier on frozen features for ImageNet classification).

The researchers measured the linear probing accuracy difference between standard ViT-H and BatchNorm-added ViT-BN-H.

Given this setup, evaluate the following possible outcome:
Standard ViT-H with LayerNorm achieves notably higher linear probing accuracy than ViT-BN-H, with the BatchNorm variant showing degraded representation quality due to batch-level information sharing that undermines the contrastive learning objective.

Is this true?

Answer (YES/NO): NO